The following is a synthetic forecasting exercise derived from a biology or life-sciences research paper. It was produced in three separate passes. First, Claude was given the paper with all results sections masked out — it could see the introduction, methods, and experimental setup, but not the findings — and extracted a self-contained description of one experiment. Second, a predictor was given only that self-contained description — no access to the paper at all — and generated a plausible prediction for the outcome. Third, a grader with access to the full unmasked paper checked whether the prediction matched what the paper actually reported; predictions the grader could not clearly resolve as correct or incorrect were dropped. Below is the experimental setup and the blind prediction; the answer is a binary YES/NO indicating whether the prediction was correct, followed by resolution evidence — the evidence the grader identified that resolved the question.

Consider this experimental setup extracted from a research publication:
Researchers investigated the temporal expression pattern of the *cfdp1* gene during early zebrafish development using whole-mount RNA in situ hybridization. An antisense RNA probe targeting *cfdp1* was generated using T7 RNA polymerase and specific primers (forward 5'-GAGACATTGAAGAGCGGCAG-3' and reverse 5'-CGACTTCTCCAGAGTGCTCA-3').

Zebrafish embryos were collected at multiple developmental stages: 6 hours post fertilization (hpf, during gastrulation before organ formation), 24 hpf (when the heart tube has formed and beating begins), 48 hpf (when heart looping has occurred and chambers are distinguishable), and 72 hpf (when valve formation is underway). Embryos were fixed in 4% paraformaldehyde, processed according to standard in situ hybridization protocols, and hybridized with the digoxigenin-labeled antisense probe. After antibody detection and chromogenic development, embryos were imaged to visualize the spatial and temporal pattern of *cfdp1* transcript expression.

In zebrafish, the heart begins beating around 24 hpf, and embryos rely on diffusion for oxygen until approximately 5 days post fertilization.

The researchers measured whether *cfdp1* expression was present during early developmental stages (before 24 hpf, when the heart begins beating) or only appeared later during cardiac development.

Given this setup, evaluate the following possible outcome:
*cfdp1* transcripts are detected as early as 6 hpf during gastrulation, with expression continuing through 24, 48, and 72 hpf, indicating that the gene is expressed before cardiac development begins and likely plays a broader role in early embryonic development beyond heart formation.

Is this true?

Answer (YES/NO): YES